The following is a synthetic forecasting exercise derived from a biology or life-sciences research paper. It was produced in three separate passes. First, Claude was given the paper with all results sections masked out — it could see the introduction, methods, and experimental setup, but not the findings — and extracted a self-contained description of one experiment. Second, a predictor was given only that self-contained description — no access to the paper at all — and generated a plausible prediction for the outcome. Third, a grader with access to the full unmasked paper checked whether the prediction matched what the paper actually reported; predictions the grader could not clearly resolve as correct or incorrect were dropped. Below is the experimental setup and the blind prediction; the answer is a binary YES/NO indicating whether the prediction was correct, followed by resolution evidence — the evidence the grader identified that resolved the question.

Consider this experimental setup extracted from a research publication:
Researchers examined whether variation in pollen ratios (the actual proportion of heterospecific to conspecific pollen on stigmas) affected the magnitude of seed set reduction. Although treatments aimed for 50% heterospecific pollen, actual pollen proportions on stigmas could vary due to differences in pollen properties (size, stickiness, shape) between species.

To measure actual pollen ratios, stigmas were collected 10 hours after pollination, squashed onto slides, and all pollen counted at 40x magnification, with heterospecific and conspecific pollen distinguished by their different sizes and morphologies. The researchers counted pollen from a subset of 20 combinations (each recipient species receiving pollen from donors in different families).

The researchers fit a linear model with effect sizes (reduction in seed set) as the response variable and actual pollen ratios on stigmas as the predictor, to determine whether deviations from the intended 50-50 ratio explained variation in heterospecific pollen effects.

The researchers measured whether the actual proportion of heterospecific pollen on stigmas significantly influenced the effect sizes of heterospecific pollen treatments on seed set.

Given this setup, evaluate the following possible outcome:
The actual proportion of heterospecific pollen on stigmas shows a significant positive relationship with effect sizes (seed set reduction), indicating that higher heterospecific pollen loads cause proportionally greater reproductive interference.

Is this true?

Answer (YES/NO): NO